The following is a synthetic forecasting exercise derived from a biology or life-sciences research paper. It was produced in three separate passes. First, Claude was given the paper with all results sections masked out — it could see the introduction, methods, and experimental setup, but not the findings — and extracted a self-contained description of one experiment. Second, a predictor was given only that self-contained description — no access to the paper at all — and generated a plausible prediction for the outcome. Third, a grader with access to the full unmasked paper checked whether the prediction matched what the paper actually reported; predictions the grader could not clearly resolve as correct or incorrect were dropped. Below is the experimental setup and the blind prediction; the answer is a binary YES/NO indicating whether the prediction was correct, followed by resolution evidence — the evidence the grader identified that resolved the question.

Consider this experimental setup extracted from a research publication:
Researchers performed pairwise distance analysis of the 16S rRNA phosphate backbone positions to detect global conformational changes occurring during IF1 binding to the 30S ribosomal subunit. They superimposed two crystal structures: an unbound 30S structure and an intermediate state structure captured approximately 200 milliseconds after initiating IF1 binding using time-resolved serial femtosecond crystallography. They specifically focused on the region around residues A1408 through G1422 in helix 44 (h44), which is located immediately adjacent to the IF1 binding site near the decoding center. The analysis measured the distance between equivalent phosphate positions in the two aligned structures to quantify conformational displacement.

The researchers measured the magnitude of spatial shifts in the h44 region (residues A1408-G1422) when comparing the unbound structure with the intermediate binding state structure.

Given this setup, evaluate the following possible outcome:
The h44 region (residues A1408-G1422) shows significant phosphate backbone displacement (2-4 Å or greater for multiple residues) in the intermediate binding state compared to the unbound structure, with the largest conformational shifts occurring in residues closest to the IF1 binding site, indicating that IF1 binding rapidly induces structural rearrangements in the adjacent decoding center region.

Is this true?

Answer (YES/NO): YES